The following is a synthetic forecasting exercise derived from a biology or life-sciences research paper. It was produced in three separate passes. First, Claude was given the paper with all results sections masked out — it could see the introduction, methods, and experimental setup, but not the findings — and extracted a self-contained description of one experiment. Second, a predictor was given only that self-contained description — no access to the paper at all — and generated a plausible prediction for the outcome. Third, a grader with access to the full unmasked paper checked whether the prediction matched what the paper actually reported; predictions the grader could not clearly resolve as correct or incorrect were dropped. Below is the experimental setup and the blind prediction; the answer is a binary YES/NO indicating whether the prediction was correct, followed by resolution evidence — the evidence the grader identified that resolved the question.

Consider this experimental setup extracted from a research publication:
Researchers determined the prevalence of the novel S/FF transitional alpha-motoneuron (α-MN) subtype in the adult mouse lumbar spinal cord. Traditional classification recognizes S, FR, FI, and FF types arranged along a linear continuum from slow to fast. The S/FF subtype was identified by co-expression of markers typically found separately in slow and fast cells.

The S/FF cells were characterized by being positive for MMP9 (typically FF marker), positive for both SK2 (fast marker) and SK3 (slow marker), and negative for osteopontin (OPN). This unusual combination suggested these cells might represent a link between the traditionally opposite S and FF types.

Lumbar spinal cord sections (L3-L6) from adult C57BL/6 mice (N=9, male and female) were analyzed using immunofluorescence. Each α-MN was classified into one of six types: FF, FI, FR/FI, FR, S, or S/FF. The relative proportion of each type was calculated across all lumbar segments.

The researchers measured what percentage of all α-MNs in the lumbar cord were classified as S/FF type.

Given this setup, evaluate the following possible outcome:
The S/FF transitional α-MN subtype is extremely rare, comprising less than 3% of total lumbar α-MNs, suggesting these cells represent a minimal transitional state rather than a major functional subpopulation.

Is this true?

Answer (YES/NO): YES